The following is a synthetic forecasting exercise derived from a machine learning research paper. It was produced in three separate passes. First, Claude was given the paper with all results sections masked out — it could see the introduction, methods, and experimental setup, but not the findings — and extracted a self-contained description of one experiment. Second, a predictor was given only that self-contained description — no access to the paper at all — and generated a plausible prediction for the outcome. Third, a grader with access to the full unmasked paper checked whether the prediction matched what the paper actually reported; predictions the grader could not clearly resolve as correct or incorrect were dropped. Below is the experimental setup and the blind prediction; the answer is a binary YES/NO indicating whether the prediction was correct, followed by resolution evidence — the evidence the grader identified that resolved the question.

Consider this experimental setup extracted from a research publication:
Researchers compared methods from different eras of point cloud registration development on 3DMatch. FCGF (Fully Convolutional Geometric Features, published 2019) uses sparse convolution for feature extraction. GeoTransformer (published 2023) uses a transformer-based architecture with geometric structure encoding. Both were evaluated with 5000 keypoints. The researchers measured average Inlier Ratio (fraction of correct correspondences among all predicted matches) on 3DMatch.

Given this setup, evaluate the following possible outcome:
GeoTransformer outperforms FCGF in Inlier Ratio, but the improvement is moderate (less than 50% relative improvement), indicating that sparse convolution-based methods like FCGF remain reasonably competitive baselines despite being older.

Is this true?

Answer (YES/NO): NO